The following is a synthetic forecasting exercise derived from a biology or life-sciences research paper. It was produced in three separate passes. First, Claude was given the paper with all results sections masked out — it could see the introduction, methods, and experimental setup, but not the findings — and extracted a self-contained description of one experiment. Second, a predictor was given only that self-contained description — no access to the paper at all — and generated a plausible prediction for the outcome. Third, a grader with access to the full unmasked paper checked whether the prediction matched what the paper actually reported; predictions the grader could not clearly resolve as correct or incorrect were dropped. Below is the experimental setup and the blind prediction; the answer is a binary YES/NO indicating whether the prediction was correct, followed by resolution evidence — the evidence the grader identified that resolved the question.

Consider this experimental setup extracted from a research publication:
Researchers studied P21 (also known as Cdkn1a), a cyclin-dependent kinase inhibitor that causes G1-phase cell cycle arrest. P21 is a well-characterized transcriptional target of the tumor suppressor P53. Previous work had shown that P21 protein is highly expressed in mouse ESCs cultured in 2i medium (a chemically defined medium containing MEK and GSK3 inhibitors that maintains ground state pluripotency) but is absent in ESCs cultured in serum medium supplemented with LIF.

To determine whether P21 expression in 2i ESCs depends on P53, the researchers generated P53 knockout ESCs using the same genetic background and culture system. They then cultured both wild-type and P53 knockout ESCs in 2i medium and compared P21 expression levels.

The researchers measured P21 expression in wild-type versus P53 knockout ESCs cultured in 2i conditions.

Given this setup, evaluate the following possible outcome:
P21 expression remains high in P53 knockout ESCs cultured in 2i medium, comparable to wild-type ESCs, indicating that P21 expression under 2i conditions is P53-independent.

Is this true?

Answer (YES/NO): NO